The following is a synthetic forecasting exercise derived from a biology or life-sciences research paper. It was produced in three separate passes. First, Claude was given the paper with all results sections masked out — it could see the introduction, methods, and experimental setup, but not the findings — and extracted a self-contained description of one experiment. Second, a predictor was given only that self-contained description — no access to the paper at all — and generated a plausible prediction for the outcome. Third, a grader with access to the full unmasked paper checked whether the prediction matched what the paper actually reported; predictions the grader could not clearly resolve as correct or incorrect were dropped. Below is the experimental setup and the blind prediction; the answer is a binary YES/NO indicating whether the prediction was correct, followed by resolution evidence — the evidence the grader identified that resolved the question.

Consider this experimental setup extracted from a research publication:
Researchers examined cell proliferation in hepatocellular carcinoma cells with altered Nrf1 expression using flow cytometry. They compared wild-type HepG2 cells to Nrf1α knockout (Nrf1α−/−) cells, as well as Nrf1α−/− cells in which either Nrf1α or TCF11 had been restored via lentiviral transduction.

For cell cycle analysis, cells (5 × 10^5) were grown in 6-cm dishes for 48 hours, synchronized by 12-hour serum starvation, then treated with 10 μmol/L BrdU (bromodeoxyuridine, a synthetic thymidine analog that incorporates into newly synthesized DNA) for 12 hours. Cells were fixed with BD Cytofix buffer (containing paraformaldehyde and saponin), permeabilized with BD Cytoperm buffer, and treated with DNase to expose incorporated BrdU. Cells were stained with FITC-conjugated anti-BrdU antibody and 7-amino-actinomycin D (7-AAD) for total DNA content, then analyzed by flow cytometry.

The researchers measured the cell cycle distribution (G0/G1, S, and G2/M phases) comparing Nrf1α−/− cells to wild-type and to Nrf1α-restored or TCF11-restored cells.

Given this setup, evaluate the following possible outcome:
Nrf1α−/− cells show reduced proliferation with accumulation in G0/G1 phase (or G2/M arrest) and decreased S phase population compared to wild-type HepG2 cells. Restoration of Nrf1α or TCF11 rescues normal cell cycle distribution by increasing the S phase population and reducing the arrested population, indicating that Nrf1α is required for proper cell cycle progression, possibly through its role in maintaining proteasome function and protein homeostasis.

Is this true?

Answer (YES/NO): NO